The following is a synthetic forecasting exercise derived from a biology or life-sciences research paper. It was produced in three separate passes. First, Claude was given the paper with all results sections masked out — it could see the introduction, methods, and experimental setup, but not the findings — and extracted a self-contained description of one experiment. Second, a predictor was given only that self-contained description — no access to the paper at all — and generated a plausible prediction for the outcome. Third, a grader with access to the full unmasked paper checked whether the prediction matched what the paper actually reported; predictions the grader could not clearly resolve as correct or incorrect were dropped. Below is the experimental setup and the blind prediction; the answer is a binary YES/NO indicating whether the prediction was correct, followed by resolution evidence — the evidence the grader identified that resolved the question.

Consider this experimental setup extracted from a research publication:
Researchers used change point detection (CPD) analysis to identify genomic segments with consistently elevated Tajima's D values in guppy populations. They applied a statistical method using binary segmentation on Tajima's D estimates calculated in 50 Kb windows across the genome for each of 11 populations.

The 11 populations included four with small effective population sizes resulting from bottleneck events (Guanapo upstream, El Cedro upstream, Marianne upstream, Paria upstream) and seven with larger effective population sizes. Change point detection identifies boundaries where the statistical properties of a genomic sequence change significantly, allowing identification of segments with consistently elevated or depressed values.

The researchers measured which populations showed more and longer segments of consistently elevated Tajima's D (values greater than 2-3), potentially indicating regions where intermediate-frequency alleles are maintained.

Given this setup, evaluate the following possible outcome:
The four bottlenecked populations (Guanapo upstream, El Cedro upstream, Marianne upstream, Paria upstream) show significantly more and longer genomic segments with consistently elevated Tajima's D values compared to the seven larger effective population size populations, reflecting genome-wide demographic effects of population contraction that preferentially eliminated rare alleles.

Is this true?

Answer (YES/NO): NO